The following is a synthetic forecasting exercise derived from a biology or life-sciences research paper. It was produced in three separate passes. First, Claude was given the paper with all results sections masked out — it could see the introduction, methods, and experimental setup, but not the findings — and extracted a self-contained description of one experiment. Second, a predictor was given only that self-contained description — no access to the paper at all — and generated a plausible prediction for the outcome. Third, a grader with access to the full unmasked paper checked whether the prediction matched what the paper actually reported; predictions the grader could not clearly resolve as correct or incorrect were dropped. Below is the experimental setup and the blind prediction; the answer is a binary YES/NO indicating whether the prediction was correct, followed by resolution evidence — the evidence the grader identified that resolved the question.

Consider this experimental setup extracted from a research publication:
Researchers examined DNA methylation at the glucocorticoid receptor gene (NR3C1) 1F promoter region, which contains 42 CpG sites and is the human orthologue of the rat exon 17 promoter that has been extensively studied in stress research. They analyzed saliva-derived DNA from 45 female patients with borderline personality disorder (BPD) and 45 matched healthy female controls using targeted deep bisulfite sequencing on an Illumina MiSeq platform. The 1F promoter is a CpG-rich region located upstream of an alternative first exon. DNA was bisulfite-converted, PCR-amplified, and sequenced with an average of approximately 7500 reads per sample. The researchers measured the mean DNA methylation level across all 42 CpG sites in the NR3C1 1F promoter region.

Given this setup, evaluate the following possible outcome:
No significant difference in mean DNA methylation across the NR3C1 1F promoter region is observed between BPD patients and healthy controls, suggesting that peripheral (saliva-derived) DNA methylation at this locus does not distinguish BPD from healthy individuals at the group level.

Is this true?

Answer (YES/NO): NO